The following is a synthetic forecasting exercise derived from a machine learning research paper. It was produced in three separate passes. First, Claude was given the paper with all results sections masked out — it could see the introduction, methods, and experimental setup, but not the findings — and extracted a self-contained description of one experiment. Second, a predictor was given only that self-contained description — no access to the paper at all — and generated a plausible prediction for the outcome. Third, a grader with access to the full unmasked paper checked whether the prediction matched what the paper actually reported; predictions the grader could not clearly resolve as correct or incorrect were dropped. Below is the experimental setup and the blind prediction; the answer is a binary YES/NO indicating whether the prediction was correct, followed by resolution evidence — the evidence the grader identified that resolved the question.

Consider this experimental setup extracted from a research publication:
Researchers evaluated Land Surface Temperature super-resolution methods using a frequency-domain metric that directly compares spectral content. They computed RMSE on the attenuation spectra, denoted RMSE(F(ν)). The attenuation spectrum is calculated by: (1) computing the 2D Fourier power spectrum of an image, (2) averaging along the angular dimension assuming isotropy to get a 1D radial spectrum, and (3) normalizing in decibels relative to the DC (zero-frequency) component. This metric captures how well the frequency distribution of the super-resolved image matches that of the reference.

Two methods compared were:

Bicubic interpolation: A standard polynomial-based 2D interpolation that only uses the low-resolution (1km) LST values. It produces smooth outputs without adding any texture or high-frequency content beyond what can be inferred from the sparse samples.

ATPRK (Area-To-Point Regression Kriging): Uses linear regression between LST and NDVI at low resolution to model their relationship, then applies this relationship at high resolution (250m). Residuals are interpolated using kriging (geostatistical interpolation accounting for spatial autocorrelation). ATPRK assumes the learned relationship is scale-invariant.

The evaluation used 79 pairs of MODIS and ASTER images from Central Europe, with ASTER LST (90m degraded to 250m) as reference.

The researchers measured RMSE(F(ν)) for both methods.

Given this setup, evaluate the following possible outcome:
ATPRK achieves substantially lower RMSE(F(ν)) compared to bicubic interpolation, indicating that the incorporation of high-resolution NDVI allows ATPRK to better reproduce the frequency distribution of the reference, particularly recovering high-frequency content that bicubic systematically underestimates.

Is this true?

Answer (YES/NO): YES